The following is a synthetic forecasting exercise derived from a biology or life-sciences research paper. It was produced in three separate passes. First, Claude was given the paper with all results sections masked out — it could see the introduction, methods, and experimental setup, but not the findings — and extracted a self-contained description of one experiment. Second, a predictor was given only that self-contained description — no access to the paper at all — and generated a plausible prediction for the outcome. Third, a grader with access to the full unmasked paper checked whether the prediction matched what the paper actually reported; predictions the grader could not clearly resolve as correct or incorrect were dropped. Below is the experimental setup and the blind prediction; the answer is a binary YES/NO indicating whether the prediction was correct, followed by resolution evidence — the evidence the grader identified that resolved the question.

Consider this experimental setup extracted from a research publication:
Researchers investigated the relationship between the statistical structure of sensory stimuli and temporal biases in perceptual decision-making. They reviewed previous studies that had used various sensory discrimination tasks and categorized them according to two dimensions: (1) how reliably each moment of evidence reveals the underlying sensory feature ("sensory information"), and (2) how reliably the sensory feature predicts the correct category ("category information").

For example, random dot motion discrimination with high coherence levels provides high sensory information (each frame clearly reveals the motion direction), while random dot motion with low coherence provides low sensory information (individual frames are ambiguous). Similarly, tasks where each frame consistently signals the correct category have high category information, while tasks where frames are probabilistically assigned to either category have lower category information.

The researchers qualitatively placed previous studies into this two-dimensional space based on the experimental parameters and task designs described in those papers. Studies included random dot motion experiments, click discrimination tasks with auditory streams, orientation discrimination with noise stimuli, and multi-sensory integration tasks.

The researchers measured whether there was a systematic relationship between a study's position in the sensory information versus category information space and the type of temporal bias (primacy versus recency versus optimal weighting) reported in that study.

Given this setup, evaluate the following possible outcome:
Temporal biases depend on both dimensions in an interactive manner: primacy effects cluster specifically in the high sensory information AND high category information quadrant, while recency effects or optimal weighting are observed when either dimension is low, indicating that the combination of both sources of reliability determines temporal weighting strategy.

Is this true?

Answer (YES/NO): NO